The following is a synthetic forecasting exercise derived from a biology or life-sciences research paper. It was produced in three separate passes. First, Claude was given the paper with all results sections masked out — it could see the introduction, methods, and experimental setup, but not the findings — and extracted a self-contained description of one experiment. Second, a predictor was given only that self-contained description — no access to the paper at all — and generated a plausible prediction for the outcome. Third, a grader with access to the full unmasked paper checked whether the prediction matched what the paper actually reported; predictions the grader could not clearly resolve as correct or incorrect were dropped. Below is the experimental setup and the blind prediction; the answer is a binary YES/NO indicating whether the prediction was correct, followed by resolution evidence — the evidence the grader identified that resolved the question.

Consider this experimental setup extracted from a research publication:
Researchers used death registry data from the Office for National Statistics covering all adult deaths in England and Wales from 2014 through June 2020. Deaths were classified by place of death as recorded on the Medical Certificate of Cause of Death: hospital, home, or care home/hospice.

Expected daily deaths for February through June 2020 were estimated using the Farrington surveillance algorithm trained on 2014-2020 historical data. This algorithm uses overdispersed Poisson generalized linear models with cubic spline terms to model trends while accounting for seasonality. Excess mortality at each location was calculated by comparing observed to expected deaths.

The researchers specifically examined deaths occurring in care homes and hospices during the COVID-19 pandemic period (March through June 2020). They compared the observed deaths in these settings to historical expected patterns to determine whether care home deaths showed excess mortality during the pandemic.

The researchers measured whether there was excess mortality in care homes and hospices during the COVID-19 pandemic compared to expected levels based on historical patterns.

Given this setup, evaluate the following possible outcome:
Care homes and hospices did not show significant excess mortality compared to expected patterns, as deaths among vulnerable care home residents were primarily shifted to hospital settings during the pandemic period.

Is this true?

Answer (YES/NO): NO